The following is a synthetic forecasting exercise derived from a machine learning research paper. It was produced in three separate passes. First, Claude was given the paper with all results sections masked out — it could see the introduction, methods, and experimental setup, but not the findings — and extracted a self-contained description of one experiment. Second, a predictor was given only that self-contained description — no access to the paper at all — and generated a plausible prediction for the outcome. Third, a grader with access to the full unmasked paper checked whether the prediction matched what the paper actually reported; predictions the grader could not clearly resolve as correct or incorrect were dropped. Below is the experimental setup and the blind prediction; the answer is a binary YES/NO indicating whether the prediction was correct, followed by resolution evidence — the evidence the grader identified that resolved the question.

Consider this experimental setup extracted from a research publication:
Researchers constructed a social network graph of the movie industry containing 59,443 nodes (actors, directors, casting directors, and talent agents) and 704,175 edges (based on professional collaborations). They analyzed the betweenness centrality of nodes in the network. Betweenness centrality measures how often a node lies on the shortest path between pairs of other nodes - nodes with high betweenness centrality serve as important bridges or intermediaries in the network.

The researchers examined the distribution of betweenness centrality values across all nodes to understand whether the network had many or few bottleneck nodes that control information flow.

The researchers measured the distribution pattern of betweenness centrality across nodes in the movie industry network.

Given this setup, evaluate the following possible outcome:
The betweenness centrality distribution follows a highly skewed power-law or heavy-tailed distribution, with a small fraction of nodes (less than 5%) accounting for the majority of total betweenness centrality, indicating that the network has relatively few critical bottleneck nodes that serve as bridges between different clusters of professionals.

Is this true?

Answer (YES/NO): NO